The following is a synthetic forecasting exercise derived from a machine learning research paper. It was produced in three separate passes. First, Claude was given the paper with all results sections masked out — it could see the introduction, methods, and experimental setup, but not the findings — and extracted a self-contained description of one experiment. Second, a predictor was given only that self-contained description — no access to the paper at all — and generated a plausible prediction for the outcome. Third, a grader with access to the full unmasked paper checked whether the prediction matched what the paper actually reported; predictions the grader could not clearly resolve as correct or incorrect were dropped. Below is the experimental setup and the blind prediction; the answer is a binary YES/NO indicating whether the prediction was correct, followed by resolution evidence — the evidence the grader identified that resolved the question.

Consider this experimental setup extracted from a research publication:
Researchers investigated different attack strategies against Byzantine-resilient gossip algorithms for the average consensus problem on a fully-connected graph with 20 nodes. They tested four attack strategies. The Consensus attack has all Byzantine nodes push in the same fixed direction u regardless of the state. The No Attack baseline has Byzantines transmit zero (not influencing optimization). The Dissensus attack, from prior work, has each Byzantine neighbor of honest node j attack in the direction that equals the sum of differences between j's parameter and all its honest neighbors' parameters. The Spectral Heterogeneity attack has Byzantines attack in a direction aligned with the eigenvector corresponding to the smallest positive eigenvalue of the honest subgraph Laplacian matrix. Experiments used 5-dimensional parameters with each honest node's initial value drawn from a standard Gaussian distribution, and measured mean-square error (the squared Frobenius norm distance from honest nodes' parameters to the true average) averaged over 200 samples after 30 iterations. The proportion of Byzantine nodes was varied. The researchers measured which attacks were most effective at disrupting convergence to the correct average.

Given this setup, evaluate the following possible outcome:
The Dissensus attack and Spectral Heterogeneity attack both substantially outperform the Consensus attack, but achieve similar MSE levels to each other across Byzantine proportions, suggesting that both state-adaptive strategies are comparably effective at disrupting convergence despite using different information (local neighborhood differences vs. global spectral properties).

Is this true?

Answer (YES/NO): NO